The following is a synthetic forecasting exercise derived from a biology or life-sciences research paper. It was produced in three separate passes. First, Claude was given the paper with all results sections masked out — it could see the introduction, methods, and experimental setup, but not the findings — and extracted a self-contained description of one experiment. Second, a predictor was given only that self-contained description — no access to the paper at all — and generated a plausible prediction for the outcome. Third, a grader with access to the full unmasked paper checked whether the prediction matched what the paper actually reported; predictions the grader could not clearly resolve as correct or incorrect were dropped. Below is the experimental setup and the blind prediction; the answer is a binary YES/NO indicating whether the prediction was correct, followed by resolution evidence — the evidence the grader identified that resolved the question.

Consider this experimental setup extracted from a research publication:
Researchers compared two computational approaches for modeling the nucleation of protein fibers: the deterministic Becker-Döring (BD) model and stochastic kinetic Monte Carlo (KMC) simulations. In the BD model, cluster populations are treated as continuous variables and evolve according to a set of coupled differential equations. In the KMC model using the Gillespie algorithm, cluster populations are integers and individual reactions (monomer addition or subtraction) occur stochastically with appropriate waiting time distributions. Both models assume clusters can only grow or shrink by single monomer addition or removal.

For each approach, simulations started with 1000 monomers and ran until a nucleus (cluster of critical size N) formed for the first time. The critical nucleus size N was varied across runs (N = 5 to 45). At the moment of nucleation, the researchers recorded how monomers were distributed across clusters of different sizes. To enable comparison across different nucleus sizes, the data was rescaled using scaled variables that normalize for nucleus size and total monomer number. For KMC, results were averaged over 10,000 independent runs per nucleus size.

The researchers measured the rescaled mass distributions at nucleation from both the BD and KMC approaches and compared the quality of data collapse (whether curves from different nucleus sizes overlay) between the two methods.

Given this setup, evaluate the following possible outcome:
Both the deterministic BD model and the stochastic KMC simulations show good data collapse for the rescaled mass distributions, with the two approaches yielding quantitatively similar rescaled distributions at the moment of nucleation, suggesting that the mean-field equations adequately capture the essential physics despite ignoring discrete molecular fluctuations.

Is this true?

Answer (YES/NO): NO